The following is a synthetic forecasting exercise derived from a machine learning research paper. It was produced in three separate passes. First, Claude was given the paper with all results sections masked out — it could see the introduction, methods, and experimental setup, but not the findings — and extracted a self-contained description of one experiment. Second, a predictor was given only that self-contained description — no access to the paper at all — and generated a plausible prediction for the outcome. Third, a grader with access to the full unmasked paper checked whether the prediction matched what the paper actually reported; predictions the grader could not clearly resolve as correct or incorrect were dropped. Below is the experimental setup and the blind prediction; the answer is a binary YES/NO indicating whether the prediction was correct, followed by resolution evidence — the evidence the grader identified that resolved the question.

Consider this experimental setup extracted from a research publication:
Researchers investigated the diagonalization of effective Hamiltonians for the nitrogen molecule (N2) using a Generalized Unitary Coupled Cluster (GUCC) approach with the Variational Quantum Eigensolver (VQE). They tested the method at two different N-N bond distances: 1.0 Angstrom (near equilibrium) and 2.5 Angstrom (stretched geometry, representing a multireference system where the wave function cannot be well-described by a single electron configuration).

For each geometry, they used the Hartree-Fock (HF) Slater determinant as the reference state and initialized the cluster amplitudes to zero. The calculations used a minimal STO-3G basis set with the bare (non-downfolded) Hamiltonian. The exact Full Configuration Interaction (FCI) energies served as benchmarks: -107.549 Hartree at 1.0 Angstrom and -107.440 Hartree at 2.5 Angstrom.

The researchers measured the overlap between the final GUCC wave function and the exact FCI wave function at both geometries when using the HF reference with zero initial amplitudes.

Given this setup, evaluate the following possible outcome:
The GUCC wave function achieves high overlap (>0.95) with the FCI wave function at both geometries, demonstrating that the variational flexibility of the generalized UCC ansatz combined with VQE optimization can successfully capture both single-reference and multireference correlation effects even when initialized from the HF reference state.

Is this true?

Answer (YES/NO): YES